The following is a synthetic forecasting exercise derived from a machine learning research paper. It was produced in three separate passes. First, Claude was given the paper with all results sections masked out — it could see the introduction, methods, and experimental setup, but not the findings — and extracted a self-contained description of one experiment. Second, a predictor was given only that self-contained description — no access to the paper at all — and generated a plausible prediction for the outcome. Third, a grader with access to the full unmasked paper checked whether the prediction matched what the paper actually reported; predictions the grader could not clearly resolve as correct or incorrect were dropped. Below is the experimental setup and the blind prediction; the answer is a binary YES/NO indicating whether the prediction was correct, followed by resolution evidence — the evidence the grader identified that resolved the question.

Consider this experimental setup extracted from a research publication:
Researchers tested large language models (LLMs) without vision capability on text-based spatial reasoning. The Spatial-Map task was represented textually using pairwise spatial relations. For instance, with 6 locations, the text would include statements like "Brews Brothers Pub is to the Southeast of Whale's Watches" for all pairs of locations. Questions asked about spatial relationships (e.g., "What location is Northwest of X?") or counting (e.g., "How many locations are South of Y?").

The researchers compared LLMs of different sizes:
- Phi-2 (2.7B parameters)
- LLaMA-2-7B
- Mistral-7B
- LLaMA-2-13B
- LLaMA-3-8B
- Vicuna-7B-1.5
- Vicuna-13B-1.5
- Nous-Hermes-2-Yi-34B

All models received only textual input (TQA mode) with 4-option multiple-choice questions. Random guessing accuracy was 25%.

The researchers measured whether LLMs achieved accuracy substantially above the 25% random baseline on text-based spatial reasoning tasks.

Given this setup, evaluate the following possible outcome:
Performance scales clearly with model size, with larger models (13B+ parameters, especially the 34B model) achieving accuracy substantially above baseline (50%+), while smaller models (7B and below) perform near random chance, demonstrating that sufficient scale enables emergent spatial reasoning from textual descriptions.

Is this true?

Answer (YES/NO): NO